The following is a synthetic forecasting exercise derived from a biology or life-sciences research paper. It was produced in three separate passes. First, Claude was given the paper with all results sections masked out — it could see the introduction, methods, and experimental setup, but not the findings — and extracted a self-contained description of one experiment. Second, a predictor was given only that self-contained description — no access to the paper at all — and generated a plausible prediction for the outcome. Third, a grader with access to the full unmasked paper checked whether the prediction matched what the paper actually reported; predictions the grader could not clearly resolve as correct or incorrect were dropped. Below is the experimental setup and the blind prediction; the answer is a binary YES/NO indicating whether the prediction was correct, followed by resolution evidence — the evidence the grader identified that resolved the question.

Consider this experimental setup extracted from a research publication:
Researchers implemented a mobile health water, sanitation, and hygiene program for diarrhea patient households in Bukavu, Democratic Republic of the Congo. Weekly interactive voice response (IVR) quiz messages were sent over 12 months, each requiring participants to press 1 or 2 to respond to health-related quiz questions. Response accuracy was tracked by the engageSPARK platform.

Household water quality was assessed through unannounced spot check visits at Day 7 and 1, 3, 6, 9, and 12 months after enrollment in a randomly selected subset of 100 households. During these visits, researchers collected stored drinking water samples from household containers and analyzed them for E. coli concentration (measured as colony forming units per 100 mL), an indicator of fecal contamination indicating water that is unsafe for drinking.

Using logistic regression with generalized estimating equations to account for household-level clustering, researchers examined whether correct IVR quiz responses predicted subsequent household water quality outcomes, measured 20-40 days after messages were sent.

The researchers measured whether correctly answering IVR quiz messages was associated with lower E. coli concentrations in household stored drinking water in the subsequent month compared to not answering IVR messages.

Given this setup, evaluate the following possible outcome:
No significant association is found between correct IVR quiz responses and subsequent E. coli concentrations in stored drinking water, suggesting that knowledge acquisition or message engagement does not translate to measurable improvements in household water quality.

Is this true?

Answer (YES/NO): YES